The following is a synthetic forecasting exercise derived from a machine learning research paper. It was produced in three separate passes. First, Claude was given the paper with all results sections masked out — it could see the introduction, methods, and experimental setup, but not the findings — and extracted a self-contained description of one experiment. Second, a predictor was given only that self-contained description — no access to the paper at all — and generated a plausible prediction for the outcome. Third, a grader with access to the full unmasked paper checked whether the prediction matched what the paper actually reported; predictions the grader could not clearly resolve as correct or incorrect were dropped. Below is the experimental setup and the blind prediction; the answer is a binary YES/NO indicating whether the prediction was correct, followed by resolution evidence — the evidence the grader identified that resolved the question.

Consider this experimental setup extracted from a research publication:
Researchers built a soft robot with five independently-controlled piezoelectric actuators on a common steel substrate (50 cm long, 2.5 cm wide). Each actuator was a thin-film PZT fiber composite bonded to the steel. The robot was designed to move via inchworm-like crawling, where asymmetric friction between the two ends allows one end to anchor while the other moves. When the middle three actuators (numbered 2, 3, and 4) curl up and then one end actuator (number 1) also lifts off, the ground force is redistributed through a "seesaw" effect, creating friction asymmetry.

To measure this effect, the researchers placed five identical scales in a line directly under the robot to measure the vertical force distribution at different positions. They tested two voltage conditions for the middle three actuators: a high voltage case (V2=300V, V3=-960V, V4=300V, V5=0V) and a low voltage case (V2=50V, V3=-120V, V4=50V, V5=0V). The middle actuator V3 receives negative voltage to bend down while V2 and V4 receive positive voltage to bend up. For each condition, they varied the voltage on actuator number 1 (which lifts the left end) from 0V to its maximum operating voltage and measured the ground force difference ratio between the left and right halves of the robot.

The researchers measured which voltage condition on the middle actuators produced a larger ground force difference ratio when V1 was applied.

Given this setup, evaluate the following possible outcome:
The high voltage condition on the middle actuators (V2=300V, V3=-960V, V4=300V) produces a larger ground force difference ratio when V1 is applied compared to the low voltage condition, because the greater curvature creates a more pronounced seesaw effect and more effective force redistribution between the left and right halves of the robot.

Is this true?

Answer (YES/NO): NO